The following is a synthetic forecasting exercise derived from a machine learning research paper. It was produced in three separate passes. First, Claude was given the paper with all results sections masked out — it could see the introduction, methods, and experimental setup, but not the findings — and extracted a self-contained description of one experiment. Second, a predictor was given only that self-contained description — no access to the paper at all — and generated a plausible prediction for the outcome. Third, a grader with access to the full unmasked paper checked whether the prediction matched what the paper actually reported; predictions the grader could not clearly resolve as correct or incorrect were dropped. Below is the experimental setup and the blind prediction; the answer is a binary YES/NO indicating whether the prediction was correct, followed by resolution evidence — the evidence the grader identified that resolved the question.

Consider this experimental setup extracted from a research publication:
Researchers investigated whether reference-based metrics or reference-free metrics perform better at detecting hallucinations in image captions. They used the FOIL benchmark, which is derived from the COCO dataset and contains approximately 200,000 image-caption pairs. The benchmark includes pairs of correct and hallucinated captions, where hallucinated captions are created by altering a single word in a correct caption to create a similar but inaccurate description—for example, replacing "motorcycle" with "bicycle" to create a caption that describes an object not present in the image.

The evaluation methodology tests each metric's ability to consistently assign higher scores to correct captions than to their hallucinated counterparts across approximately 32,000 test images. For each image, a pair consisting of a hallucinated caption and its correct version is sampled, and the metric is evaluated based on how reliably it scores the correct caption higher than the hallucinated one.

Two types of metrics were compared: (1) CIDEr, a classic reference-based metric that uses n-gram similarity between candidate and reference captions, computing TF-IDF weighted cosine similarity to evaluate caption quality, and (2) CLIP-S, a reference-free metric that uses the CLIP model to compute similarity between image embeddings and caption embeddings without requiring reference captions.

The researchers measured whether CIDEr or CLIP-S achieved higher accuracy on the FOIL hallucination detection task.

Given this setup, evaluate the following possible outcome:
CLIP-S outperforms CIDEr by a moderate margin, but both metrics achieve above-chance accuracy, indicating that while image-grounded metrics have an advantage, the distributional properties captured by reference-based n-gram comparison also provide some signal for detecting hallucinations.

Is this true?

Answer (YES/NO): NO